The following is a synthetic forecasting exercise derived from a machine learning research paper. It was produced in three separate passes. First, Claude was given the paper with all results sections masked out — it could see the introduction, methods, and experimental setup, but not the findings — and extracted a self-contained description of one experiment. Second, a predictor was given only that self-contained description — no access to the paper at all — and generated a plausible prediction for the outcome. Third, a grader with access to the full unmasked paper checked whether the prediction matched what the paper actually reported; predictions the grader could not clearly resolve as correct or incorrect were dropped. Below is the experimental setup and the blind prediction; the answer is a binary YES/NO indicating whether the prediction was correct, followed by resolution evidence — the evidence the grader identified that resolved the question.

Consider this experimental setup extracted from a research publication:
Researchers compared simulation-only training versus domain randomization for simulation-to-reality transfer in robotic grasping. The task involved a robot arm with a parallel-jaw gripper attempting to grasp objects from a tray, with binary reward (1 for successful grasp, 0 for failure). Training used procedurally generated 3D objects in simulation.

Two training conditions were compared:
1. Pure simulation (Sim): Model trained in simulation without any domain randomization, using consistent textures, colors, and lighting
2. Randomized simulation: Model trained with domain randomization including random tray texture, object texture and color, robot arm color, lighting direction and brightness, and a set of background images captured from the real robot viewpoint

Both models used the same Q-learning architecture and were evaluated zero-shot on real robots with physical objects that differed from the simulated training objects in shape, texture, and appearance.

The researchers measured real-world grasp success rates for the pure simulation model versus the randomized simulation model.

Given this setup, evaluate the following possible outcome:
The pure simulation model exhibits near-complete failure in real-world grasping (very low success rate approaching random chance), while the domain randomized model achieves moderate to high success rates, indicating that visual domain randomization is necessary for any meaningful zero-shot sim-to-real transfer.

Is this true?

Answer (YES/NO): NO